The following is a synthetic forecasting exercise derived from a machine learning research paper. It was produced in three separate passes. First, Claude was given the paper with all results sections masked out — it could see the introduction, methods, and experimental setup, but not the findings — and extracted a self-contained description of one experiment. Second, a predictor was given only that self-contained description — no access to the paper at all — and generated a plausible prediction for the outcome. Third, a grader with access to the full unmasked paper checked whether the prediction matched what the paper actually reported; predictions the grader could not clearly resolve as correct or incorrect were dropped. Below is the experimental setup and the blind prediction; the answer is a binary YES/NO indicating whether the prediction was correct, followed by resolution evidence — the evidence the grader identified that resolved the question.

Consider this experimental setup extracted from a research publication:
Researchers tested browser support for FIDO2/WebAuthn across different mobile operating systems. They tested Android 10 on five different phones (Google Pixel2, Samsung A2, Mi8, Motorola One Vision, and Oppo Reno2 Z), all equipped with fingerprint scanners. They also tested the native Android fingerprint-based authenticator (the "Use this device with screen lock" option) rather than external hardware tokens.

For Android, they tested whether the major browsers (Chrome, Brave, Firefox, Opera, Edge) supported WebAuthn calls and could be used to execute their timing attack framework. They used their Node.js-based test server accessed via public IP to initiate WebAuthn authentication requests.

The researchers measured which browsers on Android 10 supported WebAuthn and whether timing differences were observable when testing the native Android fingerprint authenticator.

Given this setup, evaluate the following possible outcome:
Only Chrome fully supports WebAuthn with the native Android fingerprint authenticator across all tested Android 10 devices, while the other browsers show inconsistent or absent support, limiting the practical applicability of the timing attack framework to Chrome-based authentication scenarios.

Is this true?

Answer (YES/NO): NO